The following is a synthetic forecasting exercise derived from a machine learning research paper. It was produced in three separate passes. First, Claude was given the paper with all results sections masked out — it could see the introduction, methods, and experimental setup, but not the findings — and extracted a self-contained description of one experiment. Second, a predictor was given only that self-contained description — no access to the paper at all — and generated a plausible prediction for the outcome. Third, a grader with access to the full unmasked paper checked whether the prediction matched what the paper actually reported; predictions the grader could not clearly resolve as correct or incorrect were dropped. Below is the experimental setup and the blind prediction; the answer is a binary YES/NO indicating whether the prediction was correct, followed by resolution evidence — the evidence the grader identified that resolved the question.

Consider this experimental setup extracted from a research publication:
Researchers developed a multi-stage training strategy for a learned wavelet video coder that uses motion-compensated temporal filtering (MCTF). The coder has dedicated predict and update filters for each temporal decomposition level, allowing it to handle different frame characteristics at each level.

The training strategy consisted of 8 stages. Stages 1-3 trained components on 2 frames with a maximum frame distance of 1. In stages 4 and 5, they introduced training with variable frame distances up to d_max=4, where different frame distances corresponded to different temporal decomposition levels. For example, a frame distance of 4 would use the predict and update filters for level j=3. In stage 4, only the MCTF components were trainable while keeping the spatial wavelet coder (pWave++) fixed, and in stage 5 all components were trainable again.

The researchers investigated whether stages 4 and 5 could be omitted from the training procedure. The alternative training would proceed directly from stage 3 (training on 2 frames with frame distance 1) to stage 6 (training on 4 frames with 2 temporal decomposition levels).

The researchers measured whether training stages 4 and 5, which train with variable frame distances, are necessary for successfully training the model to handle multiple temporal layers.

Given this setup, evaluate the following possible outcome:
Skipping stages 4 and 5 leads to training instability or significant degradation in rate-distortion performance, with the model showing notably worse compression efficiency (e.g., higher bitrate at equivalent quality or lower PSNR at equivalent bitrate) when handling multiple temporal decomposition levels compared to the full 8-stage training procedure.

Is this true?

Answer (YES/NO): YES